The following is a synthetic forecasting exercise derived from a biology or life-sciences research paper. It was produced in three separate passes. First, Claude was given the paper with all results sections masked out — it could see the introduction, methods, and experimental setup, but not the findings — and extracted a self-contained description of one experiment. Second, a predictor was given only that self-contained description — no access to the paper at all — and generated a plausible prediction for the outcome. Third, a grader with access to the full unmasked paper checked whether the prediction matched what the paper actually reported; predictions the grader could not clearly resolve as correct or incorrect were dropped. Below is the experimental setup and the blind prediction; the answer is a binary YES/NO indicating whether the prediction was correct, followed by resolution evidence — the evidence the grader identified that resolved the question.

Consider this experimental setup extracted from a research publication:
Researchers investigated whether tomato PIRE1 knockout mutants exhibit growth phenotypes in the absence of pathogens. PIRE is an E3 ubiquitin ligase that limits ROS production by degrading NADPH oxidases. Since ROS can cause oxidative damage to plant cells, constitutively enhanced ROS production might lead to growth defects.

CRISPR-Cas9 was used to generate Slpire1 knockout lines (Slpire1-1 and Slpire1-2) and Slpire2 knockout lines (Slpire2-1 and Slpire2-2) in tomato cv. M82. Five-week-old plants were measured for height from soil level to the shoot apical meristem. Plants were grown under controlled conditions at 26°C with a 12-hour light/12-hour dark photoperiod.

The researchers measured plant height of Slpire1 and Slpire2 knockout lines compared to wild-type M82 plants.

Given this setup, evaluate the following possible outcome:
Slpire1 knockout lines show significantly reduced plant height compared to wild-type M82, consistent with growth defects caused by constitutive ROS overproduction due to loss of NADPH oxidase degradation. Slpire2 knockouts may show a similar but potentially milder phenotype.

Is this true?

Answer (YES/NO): NO